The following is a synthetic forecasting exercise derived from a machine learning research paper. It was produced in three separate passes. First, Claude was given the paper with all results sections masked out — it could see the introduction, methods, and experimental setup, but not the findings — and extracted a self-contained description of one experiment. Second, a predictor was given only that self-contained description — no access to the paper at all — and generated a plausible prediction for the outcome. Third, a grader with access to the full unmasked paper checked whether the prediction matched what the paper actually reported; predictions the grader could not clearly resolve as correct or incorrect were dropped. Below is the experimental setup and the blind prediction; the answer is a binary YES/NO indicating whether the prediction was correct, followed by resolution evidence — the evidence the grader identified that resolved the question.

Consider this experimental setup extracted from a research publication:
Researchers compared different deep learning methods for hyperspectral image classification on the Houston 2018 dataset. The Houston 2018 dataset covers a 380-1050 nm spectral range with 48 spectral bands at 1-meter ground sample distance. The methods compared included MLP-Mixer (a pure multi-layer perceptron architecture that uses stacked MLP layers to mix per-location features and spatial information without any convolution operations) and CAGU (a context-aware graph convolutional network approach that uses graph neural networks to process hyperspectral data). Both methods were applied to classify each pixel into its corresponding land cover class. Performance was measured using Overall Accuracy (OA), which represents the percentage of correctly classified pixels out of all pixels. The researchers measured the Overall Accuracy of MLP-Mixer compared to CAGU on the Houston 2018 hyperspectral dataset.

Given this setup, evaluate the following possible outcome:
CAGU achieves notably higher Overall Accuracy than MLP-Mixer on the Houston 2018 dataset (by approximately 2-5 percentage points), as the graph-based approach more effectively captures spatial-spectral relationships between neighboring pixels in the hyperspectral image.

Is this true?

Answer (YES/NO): NO